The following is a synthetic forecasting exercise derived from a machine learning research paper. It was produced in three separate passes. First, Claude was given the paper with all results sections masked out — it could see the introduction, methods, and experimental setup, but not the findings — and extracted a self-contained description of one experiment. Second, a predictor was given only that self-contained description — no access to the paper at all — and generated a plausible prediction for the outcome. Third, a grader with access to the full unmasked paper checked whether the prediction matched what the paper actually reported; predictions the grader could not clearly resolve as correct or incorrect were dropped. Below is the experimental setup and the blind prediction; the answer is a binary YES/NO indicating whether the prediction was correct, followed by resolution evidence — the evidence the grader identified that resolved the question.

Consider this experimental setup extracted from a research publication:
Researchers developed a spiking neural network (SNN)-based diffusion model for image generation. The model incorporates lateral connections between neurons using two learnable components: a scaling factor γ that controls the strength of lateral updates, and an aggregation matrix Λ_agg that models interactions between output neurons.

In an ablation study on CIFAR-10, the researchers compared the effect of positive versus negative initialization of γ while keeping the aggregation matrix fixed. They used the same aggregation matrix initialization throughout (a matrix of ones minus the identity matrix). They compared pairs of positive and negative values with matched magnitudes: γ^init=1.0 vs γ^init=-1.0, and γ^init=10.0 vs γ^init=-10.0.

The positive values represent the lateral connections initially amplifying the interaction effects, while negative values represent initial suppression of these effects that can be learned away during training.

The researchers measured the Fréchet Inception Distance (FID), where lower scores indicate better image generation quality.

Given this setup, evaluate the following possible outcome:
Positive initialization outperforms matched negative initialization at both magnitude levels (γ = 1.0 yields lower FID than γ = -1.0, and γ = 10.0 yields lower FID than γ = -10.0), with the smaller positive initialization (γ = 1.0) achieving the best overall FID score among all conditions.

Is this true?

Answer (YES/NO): NO